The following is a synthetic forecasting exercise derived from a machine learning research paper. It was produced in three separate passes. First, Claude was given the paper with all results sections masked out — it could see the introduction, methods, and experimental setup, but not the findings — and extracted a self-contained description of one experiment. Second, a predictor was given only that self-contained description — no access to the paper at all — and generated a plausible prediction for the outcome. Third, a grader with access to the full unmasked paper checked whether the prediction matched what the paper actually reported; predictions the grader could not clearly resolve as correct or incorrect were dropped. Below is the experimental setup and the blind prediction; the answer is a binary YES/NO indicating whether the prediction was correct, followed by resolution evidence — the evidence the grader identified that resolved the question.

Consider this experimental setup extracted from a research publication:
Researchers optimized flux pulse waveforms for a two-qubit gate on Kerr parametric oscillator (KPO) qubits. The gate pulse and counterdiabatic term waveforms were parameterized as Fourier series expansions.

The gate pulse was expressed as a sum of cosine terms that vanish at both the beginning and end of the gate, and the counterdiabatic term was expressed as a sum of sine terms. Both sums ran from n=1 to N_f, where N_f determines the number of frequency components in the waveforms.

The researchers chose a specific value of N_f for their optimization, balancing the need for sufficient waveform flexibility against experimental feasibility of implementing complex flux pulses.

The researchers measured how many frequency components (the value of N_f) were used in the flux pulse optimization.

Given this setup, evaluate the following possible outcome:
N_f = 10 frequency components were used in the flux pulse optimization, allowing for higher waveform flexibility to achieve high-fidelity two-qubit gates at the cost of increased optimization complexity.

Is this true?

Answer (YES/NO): NO